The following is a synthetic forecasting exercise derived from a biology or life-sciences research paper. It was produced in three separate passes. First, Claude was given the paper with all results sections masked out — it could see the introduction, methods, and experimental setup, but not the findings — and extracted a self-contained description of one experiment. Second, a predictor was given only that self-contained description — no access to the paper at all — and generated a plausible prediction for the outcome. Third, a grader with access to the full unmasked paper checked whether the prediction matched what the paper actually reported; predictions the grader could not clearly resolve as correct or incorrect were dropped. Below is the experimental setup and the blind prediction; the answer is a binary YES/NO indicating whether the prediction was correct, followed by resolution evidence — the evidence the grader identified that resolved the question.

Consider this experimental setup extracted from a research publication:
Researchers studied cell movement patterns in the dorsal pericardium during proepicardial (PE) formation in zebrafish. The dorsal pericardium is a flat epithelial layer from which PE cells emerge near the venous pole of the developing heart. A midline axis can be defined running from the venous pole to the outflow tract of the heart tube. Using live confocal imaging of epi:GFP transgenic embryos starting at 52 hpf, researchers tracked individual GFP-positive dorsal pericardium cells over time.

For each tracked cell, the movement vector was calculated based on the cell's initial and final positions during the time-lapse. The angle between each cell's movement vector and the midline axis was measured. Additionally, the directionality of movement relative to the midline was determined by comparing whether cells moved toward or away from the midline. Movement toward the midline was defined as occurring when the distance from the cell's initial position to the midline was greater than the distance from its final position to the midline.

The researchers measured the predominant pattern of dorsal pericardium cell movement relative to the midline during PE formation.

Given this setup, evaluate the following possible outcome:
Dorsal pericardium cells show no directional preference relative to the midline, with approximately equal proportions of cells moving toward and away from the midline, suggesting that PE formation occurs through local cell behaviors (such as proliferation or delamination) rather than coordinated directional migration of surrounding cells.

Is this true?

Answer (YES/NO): NO